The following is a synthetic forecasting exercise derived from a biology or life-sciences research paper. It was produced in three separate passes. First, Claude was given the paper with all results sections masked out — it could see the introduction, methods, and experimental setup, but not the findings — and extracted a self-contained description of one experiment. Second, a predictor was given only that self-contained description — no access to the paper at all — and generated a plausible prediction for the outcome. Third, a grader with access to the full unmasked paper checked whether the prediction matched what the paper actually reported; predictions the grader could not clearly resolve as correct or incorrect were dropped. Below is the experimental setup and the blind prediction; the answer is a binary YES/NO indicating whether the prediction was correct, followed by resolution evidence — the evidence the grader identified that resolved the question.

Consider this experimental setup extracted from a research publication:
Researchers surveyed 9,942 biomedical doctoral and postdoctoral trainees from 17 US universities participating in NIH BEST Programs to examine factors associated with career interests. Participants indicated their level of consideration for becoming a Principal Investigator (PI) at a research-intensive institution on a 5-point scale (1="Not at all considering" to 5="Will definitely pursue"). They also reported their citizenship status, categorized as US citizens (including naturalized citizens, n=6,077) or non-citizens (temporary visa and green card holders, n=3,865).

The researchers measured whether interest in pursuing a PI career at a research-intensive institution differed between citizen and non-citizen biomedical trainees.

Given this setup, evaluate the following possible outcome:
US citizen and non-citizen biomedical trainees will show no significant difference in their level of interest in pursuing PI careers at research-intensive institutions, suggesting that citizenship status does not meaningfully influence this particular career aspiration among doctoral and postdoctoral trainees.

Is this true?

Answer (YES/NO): NO